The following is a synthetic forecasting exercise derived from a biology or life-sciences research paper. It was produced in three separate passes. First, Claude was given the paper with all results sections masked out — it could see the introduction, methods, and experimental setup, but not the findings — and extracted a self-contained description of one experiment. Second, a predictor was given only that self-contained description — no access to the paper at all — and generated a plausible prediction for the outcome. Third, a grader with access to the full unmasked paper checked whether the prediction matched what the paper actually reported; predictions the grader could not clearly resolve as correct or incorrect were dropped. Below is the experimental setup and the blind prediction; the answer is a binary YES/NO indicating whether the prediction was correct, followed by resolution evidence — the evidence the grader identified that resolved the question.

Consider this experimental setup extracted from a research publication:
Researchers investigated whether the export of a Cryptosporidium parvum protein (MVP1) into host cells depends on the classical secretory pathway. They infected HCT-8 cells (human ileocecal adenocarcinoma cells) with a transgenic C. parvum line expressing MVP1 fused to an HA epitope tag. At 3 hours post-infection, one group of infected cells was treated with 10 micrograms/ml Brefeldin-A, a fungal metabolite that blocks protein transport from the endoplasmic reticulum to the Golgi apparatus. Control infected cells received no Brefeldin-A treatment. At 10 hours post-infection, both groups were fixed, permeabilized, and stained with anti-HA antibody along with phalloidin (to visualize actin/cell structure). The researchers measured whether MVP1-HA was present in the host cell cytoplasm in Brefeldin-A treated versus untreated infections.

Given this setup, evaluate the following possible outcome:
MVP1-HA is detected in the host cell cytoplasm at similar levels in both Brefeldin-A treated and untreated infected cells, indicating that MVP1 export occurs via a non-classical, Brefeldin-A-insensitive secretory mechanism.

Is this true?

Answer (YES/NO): NO